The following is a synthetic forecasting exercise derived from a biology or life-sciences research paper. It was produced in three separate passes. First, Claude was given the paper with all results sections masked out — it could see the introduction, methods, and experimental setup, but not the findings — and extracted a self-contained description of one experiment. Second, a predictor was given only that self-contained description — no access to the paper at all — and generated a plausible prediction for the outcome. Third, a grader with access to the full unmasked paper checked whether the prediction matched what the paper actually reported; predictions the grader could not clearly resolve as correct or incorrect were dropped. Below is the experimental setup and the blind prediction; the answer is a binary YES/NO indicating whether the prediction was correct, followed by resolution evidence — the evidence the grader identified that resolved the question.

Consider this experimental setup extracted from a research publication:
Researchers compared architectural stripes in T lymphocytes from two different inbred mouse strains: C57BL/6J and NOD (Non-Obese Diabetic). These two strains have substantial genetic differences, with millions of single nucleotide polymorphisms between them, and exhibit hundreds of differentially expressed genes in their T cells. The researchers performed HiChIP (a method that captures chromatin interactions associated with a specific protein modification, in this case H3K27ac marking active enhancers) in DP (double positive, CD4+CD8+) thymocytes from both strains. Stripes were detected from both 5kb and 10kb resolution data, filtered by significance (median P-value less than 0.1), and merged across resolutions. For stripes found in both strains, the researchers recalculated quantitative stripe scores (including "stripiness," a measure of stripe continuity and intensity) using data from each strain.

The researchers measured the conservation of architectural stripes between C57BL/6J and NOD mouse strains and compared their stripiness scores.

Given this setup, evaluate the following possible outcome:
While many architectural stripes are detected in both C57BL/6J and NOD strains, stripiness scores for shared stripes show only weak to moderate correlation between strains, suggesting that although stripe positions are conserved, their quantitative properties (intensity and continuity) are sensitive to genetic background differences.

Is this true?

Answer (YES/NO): NO